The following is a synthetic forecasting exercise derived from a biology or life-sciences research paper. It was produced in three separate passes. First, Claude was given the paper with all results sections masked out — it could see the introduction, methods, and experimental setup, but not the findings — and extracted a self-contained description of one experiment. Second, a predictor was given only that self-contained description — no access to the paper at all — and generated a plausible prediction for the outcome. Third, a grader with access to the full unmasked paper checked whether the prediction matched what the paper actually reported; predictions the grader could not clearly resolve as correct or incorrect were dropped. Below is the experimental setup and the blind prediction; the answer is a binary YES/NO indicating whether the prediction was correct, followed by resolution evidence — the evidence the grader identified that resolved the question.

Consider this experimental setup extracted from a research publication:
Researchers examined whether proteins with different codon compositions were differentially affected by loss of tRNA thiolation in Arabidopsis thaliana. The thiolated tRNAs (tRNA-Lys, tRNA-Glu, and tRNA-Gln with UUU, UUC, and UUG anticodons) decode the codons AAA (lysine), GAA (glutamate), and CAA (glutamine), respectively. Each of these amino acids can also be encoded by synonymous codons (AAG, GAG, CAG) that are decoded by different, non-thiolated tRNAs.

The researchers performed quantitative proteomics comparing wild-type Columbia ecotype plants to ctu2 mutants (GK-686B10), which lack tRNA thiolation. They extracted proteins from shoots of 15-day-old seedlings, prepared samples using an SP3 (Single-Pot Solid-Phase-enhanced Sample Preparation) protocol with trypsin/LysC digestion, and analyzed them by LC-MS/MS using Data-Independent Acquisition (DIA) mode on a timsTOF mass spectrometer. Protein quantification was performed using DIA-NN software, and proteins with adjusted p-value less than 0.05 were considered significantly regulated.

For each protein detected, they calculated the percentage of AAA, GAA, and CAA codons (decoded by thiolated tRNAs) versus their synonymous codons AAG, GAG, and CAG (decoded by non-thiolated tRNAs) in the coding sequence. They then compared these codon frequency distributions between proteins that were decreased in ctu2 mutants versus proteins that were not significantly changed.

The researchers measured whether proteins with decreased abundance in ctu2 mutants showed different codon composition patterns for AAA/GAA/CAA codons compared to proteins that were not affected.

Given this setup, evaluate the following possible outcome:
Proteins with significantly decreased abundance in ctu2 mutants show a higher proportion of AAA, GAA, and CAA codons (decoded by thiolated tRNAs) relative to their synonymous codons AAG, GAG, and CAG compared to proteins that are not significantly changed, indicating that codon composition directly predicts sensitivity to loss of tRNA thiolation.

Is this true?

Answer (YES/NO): YES